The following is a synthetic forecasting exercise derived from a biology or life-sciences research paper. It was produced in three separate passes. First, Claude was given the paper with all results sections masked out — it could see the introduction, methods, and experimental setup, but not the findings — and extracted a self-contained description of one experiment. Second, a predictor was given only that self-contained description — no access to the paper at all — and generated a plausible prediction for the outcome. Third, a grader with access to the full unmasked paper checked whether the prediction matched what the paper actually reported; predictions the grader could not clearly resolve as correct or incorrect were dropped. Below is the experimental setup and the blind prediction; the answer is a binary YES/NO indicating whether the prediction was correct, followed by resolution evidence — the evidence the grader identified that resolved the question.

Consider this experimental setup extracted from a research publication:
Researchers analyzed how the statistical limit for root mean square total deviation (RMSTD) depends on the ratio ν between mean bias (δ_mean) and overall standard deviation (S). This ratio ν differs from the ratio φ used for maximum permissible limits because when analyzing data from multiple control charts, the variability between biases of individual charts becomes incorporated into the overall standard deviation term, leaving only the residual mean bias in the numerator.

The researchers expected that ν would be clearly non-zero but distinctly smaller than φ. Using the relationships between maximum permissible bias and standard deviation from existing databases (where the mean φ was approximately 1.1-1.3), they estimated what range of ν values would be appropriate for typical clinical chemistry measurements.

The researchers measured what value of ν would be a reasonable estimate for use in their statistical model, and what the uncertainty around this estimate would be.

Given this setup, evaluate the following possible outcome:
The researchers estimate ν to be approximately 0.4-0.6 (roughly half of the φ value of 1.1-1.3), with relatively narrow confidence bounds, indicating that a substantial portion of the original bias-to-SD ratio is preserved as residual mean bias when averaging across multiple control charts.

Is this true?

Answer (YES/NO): NO